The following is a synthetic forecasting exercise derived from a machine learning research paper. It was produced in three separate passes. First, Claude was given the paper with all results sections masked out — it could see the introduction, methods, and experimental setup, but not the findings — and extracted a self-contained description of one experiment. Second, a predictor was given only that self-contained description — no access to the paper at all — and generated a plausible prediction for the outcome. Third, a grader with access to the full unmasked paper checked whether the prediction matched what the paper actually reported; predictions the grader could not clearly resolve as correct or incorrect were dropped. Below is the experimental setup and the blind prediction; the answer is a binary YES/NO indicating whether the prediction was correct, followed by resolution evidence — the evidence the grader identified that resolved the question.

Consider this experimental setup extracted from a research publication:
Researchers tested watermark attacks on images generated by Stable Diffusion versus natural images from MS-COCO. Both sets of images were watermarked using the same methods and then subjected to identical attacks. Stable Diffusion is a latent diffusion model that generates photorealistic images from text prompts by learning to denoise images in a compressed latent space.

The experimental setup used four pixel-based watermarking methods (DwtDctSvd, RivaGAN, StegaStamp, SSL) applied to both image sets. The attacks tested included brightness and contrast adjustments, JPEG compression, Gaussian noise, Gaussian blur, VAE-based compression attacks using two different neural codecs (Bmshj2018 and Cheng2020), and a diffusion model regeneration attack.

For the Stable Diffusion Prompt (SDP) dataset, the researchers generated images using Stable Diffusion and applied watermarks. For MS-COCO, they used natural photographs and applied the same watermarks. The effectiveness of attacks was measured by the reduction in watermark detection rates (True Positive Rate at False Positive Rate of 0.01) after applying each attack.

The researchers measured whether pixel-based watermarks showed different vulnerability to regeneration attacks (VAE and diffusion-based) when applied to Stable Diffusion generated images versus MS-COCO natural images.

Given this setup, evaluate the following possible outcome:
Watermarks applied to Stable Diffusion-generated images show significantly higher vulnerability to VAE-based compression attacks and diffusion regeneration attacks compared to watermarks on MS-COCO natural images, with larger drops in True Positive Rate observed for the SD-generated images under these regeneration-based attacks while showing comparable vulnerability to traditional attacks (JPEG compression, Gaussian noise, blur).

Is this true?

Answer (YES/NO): NO